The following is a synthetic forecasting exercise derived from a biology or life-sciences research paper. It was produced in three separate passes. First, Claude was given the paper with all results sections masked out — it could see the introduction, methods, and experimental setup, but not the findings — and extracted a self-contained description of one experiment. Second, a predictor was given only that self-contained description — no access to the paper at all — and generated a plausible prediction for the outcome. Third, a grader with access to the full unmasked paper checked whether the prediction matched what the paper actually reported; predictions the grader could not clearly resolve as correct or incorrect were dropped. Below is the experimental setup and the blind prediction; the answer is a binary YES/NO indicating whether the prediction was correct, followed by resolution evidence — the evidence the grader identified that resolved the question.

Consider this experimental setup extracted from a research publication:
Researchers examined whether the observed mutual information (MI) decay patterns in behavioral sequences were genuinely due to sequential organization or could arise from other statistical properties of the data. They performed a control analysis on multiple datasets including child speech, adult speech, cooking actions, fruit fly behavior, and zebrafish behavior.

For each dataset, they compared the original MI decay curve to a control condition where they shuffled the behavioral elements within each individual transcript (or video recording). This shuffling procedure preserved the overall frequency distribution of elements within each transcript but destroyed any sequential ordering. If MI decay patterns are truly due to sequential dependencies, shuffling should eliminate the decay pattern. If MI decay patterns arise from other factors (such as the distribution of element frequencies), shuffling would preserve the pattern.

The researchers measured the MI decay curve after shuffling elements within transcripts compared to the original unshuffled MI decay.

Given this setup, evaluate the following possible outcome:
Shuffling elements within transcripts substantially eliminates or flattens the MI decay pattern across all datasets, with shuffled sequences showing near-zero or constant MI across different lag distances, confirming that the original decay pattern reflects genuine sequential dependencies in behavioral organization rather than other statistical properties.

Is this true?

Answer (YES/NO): YES